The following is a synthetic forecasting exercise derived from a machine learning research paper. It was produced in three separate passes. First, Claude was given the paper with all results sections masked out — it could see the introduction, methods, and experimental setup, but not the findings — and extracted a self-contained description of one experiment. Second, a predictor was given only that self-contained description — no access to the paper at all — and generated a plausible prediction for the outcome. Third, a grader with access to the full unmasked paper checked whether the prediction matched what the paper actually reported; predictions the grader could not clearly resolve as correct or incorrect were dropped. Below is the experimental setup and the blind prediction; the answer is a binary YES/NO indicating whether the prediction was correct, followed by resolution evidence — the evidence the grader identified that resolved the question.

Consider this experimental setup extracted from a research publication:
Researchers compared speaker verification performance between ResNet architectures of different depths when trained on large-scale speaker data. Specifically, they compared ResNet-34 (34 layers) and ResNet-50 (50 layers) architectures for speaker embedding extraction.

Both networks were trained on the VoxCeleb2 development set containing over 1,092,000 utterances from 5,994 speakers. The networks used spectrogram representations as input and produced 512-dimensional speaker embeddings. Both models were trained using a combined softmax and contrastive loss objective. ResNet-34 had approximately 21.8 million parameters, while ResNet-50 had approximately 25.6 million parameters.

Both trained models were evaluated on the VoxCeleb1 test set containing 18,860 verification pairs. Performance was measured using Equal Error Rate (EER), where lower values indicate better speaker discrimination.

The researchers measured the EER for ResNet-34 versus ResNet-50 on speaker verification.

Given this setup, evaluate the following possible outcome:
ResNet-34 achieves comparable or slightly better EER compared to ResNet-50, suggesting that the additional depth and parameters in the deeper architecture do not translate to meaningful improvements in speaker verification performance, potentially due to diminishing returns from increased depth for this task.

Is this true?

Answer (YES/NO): NO